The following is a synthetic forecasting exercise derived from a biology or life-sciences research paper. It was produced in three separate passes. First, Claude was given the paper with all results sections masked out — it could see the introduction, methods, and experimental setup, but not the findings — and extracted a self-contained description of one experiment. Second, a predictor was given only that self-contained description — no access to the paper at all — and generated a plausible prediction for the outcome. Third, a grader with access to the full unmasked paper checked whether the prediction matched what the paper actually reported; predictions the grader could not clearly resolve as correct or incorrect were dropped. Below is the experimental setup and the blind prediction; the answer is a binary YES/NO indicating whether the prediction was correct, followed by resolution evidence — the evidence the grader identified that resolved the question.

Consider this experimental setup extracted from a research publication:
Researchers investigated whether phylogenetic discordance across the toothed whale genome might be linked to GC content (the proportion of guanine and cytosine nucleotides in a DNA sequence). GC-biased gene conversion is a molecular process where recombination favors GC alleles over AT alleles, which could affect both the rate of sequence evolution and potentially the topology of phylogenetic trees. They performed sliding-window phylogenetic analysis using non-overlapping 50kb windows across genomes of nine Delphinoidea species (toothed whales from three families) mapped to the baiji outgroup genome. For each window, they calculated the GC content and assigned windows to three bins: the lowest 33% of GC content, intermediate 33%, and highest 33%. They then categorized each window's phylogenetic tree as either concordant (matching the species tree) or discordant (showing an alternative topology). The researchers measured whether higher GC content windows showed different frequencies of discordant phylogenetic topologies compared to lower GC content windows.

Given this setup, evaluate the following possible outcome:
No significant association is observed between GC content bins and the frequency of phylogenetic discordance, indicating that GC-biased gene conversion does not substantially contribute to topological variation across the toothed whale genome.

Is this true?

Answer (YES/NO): YES